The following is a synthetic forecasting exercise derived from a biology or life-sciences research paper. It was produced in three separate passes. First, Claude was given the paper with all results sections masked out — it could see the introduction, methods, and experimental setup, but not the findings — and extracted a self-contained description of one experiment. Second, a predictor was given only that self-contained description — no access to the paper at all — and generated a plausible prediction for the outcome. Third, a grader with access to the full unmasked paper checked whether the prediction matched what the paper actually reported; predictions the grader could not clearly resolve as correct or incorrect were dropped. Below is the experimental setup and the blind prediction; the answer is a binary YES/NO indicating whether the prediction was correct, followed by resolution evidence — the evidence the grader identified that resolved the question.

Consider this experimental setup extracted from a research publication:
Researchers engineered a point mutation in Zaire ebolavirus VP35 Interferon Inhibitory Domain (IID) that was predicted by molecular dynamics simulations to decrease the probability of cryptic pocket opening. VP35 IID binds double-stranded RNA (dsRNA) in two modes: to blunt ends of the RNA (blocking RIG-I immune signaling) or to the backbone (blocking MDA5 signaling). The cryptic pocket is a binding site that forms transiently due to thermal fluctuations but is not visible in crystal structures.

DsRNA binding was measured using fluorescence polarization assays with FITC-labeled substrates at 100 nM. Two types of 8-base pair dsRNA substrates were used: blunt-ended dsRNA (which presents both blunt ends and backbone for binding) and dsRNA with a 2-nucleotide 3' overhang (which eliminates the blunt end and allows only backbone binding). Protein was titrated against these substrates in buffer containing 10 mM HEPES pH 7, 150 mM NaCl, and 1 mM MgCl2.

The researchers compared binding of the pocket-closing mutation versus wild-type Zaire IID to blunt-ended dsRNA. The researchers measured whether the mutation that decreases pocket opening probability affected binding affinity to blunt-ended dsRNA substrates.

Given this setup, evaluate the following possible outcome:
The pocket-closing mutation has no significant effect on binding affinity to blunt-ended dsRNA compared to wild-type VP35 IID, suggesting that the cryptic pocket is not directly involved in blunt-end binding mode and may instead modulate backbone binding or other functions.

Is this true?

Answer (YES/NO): NO